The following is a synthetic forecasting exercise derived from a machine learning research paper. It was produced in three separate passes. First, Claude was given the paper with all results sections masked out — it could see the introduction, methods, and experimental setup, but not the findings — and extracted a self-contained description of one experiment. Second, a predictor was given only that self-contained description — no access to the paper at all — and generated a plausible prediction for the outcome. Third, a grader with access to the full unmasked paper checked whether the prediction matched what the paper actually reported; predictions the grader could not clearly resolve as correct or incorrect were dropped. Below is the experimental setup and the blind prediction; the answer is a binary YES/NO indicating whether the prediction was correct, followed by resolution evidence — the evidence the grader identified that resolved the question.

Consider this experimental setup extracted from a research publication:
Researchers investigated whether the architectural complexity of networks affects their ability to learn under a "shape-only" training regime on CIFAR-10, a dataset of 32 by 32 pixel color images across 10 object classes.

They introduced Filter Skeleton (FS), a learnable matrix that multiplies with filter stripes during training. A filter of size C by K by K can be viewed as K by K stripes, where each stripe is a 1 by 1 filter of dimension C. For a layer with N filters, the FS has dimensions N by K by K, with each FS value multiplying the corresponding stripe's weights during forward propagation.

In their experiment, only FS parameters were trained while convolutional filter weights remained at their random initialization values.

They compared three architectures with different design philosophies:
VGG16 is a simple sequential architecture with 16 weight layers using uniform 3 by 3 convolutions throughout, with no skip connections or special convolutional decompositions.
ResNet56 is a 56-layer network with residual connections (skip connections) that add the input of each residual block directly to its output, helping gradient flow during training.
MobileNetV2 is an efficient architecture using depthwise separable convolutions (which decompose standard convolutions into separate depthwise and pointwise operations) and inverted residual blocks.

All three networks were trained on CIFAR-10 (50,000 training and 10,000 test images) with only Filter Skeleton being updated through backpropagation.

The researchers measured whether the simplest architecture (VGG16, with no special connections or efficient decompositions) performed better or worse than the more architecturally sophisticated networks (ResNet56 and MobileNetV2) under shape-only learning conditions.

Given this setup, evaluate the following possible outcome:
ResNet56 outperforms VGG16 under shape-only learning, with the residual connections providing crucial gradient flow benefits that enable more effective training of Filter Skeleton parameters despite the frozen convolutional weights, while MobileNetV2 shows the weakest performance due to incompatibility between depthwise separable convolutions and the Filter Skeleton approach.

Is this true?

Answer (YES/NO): NO